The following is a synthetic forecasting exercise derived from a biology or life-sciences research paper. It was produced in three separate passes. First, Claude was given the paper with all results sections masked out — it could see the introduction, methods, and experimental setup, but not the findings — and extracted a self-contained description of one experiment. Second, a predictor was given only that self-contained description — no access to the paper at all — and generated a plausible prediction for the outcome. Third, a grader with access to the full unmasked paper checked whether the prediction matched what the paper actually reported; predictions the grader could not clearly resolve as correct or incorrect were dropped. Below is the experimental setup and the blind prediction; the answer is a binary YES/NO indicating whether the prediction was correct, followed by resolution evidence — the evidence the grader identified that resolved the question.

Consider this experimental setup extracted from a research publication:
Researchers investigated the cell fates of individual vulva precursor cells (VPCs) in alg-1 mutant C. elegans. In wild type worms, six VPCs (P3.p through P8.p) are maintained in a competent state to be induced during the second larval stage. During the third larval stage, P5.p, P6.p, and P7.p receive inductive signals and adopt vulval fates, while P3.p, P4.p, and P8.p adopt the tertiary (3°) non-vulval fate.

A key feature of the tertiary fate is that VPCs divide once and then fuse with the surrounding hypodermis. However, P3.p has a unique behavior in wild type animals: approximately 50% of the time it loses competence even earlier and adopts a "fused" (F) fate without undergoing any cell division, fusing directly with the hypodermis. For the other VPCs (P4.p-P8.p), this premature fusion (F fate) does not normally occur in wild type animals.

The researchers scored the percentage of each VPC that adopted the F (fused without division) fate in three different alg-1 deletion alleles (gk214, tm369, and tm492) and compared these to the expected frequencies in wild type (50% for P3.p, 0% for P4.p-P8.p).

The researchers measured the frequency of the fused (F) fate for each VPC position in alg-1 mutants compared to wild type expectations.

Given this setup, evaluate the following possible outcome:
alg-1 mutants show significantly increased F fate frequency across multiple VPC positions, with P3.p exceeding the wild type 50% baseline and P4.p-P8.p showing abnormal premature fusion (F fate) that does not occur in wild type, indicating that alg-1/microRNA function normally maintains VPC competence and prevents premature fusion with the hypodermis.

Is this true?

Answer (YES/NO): NO